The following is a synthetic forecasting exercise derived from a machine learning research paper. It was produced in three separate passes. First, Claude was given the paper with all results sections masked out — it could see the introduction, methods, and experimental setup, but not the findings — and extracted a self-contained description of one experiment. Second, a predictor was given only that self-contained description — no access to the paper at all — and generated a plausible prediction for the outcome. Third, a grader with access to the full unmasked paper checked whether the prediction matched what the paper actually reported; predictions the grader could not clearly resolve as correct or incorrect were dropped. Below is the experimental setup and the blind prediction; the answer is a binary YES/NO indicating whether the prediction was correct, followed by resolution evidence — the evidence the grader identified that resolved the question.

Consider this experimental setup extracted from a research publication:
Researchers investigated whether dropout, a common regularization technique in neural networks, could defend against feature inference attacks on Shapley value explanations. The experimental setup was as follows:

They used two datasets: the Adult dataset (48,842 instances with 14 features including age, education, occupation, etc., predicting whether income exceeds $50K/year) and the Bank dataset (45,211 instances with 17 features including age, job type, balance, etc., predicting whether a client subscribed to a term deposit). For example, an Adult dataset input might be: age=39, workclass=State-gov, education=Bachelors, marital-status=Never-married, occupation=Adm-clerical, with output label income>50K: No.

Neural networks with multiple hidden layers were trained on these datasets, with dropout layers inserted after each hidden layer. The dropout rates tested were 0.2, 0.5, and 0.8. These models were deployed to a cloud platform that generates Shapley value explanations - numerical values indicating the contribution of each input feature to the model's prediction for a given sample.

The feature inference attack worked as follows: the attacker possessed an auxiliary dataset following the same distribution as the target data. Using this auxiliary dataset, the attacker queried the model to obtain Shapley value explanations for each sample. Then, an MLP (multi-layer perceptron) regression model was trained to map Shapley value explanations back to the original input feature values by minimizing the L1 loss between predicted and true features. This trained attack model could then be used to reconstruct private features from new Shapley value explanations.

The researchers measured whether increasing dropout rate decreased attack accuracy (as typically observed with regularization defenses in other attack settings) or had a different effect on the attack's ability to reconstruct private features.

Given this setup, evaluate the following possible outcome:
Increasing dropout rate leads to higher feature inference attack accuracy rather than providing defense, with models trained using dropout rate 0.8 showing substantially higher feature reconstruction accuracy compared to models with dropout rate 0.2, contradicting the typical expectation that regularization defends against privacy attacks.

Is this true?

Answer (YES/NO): NO